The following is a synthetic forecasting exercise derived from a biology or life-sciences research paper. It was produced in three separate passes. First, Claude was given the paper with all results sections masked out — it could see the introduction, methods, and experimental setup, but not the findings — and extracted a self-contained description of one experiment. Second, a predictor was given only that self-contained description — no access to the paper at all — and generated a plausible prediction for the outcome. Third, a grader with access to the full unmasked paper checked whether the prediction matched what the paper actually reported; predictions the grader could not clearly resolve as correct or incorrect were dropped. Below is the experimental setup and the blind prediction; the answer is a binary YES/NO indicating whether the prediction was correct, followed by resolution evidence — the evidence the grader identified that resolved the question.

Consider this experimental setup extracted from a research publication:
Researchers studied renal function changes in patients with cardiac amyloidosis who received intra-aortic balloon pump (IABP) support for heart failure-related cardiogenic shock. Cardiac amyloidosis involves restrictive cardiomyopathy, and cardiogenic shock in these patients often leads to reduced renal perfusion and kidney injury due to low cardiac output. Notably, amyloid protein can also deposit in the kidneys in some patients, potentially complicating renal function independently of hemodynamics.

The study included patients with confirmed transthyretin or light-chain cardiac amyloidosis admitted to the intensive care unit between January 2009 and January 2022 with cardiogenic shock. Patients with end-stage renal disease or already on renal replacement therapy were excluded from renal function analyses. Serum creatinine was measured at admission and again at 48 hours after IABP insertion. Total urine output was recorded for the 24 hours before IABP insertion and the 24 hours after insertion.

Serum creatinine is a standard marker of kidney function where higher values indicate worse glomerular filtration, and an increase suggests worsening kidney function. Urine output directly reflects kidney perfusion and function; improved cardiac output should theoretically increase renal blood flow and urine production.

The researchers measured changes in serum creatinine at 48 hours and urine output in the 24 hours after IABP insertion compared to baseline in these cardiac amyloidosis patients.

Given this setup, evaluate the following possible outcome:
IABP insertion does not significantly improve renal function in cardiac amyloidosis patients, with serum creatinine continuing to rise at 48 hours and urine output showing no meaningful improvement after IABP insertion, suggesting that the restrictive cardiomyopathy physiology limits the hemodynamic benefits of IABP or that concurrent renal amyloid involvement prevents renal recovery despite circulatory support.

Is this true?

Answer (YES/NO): NO